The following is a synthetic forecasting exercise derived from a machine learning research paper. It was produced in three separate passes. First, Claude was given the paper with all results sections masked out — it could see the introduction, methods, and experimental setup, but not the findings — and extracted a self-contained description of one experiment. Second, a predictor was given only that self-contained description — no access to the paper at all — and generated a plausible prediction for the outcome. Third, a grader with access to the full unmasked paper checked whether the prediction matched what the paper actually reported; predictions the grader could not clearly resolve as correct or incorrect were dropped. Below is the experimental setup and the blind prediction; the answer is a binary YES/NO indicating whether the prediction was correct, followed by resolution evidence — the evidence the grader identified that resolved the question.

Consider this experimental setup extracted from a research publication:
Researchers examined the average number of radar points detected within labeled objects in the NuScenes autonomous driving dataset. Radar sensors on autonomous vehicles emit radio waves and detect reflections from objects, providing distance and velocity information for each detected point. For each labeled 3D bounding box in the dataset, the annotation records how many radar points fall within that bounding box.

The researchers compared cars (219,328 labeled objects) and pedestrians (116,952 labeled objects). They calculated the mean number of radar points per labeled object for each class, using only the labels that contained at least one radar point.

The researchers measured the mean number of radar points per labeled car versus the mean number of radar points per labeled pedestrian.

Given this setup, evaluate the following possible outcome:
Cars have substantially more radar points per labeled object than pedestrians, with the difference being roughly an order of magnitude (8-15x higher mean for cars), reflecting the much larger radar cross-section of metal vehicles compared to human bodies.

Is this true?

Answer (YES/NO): NO